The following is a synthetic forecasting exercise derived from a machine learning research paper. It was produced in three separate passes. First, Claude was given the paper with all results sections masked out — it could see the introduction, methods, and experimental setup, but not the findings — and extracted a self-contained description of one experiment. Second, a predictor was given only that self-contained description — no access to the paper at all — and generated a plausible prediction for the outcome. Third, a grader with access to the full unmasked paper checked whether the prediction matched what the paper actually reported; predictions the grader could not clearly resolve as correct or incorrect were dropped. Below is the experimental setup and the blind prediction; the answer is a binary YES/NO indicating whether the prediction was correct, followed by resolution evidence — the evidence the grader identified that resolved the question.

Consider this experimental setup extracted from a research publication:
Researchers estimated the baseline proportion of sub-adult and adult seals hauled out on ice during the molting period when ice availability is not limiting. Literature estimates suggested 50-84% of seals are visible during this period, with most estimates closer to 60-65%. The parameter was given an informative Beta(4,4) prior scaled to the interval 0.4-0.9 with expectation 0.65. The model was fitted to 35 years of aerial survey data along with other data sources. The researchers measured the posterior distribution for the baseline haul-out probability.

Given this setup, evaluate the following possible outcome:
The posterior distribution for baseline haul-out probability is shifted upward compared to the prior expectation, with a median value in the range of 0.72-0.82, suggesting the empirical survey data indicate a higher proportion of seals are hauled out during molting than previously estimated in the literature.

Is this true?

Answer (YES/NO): NO